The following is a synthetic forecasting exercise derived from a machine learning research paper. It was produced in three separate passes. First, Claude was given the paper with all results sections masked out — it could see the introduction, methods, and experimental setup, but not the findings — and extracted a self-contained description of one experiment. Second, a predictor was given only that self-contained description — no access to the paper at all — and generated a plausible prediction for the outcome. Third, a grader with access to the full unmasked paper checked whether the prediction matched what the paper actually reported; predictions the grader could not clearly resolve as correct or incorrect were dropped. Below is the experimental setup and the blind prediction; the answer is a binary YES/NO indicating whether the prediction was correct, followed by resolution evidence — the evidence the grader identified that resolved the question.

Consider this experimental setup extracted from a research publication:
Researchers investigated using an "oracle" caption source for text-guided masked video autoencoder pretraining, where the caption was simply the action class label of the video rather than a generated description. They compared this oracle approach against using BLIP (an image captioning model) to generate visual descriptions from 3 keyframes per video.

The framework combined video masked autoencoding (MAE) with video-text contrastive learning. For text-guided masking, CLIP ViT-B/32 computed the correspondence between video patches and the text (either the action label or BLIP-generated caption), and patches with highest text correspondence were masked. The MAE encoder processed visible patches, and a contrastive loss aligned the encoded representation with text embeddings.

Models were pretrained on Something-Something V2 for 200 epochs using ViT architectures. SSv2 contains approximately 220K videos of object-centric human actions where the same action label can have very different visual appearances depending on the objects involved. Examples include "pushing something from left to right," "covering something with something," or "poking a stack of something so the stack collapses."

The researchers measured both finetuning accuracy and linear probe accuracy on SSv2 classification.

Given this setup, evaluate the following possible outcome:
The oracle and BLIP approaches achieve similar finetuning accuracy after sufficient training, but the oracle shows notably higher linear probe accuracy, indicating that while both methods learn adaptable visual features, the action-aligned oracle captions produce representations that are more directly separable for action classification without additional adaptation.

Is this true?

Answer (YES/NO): NO